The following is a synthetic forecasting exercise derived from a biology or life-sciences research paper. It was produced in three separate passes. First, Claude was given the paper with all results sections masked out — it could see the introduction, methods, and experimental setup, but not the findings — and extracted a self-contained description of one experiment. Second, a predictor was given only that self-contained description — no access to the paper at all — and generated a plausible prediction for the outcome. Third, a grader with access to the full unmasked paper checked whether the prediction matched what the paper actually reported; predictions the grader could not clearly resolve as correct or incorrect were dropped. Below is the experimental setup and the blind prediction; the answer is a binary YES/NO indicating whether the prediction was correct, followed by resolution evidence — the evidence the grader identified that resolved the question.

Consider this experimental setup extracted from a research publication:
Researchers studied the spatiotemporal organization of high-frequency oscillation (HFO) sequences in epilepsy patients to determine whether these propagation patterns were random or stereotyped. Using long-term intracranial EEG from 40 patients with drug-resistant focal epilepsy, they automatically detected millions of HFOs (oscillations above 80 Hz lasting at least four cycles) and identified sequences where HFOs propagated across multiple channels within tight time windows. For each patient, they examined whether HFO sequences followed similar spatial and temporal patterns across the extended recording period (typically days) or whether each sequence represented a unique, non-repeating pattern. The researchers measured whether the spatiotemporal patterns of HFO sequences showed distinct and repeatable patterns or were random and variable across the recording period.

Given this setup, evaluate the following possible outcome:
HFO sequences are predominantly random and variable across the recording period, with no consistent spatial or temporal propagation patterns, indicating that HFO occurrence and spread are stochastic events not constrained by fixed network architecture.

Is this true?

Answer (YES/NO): NO